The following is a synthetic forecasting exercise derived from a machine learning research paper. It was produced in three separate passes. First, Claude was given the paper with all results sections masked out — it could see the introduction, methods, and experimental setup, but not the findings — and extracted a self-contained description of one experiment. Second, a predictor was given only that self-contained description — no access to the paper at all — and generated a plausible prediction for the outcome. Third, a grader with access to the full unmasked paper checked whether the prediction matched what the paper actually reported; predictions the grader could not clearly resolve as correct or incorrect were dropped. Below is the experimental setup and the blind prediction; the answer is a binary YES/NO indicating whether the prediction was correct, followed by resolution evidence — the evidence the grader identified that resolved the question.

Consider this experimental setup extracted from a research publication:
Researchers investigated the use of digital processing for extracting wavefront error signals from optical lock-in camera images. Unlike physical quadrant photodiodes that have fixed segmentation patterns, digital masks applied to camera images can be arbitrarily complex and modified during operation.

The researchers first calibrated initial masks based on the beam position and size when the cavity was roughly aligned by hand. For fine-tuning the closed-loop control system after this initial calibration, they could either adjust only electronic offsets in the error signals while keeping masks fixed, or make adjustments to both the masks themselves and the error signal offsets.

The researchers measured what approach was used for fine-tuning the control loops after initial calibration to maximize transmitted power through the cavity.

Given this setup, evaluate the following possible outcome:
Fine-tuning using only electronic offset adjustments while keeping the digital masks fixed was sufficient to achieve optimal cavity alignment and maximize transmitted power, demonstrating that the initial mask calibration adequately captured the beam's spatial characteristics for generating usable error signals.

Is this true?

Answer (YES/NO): NO